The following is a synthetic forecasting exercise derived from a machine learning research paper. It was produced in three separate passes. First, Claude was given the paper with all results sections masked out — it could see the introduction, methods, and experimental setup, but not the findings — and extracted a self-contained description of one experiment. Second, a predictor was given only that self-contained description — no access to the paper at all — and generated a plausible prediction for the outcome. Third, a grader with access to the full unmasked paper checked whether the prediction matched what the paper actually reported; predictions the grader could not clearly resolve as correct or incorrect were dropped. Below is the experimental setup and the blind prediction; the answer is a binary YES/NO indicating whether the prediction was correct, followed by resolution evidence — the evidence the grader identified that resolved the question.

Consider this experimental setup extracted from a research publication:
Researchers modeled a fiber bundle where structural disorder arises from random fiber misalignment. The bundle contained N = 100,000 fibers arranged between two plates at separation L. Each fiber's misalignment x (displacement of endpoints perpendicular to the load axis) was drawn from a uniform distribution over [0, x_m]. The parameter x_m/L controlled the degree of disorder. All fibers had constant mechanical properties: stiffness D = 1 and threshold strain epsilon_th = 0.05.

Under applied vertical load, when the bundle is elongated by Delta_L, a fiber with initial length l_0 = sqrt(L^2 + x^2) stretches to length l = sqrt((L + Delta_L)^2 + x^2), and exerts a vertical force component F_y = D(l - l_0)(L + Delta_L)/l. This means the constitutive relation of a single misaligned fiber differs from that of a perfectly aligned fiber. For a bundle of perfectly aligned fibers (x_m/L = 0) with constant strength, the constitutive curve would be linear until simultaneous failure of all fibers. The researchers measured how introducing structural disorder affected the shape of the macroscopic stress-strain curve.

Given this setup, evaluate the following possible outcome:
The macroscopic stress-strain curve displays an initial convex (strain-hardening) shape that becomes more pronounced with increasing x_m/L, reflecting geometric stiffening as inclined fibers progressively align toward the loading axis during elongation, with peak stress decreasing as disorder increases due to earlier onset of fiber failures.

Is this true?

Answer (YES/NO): NO